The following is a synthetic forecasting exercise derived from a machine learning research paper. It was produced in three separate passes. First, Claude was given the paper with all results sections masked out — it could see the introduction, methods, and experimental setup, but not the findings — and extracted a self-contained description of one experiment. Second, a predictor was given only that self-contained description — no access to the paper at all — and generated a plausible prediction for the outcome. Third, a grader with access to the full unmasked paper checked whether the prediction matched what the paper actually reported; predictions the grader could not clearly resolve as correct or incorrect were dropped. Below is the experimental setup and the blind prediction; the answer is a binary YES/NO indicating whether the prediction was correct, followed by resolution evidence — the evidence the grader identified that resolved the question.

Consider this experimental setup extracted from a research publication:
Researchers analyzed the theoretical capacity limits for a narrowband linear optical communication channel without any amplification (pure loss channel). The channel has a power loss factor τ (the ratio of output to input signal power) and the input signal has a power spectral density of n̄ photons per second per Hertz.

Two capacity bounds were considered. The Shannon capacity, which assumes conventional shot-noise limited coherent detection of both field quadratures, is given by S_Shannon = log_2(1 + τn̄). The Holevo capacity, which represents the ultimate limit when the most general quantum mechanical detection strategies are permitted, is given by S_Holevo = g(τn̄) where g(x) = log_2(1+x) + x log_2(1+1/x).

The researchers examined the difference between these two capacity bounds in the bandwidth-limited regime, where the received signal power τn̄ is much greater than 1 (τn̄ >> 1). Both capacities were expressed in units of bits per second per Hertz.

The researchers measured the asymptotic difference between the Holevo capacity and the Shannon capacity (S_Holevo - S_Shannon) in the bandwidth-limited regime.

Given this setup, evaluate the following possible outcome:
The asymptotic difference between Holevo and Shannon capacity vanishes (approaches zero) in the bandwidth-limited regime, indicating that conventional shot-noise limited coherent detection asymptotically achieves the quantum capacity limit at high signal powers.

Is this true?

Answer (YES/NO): NO